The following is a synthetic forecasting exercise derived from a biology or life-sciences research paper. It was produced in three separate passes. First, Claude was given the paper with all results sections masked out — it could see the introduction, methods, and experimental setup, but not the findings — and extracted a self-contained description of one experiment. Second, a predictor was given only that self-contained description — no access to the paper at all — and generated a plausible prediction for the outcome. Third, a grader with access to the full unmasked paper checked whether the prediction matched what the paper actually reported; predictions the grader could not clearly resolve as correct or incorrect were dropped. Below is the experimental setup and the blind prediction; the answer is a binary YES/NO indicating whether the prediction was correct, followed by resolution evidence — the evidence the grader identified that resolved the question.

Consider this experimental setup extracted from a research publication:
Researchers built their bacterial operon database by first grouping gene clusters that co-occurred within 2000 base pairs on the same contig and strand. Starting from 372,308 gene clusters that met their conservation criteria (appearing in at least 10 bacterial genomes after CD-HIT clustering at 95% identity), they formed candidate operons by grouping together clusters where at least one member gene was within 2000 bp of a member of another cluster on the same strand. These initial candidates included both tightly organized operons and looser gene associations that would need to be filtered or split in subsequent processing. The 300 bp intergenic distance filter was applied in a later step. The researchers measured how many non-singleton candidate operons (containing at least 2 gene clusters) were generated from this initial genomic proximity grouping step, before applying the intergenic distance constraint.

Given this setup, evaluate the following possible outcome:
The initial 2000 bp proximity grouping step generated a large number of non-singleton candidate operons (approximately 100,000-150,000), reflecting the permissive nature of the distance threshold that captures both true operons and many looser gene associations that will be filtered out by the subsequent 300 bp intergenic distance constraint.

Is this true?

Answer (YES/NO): NO